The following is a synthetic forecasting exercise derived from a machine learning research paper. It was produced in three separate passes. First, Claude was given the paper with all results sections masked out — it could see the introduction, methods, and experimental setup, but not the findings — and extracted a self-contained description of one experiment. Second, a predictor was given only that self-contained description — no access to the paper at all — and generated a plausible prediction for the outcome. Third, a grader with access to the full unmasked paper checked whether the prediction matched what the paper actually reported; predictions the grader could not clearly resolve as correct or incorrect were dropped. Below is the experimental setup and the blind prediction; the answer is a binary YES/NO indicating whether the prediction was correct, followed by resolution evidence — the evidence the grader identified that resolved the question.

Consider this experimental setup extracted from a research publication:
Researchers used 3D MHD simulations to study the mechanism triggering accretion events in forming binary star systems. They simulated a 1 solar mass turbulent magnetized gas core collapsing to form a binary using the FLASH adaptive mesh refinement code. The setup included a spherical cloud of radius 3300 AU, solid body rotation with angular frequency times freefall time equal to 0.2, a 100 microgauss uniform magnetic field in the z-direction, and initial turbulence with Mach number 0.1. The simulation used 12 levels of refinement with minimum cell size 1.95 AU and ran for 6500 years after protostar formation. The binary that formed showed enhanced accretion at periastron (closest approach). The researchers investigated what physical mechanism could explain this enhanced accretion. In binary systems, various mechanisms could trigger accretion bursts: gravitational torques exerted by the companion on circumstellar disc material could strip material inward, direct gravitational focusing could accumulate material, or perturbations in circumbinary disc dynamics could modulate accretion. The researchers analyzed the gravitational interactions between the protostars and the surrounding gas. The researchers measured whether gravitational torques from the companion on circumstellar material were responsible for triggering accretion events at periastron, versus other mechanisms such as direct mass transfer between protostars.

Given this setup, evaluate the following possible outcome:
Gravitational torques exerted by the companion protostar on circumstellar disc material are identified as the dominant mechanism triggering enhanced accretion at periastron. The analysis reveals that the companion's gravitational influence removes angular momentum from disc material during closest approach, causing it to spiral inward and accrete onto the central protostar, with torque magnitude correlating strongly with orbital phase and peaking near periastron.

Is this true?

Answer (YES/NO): YES